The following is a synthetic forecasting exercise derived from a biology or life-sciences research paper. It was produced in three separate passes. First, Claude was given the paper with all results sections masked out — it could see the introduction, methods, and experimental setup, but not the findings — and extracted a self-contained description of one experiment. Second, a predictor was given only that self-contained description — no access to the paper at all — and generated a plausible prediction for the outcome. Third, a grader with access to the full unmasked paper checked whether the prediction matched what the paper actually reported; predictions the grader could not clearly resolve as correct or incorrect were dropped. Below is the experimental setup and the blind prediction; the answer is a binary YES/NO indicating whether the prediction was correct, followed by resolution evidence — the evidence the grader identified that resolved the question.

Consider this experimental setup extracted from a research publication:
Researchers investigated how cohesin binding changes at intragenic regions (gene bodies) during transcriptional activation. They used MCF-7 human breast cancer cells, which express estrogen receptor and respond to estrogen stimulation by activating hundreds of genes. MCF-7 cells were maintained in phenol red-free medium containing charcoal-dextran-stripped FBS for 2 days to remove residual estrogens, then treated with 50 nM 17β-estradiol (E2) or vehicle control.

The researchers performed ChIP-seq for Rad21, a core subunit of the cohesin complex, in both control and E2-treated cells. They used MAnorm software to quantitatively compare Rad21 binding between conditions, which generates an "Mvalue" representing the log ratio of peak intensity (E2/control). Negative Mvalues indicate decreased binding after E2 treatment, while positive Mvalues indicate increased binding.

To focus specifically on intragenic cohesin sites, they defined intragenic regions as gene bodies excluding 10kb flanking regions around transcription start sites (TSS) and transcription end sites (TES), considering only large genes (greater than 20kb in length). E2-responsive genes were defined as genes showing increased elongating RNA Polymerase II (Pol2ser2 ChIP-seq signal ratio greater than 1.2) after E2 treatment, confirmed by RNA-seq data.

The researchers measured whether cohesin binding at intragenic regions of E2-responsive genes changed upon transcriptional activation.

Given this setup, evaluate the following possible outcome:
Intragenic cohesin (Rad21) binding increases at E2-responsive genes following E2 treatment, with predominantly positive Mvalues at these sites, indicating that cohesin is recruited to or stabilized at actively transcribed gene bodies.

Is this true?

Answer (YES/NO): NO